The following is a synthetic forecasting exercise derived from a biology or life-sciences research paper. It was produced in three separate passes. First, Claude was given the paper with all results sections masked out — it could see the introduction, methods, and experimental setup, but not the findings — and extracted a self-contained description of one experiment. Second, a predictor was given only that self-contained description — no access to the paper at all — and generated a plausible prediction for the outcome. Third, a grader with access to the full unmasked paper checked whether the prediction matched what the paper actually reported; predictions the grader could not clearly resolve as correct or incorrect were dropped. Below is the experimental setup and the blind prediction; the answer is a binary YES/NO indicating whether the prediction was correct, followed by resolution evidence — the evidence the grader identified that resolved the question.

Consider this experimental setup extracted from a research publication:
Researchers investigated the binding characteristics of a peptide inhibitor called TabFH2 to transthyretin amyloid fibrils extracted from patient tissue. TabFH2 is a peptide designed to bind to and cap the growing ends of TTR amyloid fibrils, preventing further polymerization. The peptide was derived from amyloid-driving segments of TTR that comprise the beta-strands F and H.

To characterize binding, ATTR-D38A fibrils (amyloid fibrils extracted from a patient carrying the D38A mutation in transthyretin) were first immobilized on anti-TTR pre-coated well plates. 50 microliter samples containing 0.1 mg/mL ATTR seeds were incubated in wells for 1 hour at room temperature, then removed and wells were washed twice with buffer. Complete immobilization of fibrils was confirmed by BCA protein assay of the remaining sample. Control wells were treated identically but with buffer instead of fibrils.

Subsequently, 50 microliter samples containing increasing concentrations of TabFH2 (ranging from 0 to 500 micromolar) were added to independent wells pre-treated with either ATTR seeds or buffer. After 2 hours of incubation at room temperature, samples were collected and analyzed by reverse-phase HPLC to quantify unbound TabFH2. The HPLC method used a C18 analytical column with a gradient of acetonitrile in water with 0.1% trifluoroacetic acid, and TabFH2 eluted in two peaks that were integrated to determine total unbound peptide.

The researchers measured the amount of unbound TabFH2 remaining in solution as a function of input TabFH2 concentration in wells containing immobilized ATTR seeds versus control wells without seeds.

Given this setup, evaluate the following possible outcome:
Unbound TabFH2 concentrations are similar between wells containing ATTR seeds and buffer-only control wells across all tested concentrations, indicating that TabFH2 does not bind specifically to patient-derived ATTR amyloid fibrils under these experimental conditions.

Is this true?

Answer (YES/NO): NO